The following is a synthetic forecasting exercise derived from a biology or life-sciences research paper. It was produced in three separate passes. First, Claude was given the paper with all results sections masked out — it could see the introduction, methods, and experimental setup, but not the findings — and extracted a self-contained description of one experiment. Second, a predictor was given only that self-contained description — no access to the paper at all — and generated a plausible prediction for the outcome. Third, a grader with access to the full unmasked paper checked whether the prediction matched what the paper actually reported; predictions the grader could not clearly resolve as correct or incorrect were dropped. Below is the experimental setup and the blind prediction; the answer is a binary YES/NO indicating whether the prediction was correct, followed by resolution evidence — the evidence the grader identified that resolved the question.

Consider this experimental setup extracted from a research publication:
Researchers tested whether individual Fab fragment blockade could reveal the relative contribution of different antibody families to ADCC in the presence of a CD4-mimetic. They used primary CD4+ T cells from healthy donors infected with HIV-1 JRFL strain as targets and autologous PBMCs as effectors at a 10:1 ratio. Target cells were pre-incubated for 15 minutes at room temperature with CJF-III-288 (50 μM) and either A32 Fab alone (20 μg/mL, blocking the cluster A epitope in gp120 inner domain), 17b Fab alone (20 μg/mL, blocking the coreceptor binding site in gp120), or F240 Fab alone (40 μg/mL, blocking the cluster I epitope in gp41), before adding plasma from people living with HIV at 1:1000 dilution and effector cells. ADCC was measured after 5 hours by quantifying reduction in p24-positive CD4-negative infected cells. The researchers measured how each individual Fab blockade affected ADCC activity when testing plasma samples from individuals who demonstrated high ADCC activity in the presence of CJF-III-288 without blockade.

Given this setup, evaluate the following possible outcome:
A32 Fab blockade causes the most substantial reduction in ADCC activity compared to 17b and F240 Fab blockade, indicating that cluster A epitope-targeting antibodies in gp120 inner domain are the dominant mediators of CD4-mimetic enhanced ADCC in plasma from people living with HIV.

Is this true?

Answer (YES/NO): NO